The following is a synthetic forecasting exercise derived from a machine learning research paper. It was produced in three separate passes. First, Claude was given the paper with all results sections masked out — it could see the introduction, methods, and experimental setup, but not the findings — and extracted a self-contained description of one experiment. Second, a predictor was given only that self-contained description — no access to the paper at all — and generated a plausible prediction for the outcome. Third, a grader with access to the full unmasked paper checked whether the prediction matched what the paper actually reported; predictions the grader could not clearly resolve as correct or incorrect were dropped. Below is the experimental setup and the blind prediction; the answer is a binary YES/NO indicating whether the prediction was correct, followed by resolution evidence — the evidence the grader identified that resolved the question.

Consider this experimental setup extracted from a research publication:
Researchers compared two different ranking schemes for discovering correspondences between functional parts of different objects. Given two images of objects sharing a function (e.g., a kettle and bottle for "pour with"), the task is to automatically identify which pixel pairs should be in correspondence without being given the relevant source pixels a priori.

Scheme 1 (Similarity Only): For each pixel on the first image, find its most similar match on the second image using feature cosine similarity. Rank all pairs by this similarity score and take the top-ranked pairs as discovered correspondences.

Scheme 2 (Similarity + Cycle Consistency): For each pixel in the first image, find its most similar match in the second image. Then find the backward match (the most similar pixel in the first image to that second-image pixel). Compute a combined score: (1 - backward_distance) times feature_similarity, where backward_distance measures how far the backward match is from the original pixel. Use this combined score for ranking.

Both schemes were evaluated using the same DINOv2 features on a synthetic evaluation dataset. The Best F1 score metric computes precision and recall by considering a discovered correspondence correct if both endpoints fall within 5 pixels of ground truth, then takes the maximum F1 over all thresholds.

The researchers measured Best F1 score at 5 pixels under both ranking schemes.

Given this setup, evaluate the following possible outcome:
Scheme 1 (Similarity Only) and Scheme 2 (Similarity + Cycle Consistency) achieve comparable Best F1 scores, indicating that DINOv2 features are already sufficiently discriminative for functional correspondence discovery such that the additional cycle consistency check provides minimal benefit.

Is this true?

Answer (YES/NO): NO